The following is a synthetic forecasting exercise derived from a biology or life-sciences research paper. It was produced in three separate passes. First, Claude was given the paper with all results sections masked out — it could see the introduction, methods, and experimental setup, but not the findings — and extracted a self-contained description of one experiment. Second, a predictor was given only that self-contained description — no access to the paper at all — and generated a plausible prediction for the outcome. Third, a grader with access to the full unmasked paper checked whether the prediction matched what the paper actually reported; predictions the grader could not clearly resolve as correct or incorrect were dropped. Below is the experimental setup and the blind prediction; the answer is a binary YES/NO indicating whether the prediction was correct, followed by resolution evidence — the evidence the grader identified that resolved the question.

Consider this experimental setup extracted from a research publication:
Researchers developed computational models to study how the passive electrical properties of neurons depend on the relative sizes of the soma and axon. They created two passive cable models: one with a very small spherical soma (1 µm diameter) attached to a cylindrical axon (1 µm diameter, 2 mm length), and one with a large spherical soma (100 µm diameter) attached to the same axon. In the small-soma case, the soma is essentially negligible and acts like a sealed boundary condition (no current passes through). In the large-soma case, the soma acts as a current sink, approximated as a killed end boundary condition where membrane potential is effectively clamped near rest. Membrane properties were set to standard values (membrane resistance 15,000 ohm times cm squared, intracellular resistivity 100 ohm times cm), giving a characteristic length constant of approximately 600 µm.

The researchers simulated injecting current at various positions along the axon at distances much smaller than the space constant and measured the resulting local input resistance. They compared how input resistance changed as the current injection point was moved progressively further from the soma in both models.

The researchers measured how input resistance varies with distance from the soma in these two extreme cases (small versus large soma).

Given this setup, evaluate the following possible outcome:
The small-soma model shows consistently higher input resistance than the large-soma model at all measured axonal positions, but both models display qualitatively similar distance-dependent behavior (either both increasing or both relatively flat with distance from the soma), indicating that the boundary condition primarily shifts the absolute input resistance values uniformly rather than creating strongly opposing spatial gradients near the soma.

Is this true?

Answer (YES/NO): NO